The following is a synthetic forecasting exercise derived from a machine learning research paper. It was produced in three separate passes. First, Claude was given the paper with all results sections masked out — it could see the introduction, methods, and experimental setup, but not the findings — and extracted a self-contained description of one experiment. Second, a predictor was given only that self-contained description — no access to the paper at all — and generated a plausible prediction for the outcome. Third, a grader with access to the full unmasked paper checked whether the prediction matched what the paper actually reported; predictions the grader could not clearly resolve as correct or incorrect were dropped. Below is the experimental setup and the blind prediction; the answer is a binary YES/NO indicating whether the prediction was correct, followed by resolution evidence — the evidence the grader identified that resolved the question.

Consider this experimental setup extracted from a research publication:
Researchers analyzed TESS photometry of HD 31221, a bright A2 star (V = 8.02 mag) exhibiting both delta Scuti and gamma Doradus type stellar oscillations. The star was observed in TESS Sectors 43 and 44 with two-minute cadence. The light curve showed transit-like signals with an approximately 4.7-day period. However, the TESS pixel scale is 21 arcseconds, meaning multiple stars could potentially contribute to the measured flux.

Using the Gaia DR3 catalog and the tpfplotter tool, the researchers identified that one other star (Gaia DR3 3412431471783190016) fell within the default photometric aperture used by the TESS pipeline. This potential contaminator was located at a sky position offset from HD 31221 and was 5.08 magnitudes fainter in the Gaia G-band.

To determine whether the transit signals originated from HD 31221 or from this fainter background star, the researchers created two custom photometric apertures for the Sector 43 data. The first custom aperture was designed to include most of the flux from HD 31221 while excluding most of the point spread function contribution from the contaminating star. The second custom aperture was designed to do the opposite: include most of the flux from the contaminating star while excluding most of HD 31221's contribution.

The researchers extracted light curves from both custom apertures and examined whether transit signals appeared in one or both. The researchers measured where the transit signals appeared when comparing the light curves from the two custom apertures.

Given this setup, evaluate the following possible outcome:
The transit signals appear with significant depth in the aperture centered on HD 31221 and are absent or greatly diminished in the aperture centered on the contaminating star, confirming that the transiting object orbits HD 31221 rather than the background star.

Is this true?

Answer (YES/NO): YES